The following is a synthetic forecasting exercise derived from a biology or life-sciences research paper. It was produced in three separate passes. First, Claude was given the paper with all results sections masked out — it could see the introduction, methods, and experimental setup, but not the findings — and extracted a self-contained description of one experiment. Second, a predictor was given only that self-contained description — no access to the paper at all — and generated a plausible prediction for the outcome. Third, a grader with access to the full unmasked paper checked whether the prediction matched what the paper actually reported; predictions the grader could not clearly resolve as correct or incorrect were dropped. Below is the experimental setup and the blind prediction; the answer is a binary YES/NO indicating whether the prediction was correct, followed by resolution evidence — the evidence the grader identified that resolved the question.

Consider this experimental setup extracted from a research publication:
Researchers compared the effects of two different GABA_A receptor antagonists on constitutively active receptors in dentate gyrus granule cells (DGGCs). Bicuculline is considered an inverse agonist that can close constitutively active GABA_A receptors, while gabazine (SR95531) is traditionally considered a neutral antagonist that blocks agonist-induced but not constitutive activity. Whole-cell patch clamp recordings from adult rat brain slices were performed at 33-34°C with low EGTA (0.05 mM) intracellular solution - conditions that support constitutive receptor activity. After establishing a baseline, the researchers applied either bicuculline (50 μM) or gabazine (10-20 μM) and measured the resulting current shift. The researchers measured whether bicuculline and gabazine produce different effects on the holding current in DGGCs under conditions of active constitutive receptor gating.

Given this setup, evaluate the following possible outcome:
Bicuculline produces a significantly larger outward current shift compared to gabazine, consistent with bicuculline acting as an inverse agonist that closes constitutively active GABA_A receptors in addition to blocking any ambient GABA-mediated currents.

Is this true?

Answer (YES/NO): YES